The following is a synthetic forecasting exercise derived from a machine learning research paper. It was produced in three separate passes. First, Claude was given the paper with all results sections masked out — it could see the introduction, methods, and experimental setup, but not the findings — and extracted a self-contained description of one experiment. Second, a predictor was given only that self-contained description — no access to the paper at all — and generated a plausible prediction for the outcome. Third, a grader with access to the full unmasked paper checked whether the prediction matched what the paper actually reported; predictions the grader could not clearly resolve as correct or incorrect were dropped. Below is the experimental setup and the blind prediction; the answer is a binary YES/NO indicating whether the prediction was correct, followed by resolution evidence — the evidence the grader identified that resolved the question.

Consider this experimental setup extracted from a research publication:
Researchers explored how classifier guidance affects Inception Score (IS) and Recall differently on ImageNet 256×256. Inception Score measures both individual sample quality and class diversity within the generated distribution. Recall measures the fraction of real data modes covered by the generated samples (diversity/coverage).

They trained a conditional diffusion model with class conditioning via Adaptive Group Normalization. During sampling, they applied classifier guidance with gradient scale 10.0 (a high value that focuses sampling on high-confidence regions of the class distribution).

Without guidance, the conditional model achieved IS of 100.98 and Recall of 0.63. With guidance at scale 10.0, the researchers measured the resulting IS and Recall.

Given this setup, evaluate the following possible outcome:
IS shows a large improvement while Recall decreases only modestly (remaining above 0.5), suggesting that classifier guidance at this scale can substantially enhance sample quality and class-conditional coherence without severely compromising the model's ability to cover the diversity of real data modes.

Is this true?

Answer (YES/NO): NO